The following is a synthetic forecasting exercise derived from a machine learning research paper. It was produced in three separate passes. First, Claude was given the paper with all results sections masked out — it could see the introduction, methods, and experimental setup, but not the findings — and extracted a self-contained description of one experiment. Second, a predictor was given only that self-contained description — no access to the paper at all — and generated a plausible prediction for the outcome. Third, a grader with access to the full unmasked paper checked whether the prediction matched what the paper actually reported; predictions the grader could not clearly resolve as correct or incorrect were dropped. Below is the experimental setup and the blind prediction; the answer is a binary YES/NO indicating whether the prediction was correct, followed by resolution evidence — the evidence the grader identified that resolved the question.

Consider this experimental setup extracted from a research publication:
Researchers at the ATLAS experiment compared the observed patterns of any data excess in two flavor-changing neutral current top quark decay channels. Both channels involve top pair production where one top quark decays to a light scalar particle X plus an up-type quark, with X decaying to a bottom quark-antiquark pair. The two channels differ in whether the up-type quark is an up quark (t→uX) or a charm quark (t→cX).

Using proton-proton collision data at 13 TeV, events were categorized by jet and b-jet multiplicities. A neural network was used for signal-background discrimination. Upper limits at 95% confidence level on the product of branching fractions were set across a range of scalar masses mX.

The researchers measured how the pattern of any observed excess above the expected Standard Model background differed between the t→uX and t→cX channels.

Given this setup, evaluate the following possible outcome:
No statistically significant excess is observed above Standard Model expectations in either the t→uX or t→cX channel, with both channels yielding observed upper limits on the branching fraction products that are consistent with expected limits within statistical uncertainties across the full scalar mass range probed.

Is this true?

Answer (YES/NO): NO